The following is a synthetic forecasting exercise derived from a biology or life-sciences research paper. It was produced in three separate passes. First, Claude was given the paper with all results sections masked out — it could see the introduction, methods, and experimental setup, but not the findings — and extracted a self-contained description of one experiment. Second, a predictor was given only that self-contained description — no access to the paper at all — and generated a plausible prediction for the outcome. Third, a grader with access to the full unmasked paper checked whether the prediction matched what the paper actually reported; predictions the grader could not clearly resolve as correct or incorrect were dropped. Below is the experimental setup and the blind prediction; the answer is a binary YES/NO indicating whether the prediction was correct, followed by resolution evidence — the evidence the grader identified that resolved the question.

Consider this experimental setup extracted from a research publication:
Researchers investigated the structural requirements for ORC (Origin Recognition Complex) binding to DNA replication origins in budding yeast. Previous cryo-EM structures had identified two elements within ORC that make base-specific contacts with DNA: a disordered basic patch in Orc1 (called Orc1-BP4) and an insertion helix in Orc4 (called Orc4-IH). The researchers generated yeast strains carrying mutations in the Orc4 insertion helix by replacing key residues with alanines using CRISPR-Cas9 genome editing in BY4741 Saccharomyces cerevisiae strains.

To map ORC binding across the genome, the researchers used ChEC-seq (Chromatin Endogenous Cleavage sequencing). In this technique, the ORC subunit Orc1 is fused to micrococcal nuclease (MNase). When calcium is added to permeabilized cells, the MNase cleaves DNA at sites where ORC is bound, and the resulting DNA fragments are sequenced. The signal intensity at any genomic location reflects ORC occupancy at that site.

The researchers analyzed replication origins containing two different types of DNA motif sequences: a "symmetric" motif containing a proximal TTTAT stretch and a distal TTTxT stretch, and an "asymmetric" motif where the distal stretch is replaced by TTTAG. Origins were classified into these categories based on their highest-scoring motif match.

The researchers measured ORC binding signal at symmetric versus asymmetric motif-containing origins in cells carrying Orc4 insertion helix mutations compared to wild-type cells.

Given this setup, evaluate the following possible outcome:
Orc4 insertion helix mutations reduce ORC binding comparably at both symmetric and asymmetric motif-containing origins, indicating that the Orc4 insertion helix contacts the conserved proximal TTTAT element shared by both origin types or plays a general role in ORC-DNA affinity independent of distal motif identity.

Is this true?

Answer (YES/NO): NO